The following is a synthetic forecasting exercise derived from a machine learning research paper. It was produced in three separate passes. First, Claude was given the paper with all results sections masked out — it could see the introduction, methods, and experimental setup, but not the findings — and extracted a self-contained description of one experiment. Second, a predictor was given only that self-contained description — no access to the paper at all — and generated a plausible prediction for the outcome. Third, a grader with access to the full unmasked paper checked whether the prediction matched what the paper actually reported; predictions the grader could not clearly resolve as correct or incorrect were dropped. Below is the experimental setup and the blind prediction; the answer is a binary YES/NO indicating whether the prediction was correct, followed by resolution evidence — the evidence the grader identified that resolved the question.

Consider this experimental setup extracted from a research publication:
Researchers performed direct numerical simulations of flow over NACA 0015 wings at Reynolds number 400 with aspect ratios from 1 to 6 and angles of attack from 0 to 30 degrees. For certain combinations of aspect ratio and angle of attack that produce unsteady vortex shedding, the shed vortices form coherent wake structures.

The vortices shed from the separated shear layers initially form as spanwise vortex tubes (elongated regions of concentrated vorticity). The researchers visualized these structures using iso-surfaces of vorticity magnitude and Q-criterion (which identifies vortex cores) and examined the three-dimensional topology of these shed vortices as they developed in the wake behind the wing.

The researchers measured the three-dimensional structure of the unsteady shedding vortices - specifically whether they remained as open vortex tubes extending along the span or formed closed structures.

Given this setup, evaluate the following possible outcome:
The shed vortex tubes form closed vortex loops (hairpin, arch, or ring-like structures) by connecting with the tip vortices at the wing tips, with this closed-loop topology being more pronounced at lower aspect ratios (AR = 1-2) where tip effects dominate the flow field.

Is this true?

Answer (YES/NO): NO